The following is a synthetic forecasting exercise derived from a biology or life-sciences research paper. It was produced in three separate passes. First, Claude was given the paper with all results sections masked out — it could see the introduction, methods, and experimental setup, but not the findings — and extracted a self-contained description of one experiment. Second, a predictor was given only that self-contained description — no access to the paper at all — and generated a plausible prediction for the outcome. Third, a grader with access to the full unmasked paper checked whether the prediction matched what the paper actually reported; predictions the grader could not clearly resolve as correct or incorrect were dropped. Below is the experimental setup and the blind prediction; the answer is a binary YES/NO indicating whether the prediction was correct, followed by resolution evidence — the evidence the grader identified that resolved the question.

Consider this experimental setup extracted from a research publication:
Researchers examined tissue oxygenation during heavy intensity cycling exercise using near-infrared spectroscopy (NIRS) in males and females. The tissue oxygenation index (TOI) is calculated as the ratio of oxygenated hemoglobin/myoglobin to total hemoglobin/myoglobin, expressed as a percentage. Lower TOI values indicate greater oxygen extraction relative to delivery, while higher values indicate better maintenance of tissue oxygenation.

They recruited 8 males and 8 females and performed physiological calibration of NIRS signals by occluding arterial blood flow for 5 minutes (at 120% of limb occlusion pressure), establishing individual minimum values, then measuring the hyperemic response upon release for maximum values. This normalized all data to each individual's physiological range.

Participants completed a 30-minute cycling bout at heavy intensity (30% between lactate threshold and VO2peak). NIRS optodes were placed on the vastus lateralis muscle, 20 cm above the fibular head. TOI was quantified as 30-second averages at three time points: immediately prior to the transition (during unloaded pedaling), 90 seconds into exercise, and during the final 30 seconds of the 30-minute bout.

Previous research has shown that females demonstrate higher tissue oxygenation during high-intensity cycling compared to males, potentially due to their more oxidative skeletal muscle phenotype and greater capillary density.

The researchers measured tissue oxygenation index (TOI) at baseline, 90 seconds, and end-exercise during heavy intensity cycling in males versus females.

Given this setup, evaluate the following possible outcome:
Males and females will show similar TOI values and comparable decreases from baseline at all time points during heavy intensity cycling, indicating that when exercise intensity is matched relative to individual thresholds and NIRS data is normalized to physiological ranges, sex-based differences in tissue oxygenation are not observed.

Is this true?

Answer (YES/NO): YES